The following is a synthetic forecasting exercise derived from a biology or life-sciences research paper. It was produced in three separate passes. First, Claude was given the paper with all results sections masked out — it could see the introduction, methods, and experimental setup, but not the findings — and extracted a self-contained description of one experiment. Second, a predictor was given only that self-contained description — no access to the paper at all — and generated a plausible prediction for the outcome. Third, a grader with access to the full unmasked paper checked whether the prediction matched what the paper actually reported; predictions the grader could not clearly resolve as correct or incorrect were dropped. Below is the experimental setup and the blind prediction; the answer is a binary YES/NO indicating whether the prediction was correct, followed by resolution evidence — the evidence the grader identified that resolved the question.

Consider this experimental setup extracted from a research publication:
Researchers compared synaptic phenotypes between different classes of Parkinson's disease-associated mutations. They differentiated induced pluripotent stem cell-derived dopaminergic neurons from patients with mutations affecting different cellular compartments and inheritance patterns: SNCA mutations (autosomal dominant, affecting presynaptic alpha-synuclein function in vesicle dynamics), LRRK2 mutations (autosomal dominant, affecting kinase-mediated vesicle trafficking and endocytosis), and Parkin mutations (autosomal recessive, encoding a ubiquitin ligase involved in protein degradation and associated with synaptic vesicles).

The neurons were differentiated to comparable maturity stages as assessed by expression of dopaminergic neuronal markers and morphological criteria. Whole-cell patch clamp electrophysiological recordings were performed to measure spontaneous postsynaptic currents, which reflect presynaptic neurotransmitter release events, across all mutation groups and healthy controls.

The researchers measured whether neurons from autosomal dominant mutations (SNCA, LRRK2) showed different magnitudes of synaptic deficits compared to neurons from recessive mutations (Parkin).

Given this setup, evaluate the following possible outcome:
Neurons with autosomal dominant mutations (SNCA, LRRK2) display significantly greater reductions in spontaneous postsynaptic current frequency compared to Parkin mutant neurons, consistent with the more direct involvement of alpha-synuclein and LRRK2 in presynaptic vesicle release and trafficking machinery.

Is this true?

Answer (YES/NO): NO